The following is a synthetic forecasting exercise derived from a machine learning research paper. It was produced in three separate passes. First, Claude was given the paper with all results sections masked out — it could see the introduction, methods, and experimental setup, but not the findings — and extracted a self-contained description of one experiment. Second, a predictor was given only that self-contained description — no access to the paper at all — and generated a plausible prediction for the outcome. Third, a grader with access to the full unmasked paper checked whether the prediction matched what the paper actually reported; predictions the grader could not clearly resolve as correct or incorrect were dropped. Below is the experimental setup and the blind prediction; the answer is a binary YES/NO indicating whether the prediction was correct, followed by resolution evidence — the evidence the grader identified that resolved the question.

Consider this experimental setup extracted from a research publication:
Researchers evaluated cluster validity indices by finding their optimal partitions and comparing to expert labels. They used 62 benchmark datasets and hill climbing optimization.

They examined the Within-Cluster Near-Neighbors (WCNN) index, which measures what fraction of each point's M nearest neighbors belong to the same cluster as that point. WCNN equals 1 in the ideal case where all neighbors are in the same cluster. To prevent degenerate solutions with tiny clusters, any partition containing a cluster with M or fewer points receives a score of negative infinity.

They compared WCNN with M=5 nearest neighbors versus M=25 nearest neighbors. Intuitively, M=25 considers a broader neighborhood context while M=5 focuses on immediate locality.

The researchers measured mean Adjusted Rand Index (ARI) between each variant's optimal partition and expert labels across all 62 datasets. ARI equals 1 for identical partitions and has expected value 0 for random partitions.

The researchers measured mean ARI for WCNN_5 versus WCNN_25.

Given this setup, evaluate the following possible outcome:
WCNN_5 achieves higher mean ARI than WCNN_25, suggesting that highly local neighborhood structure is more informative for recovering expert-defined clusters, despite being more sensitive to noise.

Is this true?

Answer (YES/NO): NO